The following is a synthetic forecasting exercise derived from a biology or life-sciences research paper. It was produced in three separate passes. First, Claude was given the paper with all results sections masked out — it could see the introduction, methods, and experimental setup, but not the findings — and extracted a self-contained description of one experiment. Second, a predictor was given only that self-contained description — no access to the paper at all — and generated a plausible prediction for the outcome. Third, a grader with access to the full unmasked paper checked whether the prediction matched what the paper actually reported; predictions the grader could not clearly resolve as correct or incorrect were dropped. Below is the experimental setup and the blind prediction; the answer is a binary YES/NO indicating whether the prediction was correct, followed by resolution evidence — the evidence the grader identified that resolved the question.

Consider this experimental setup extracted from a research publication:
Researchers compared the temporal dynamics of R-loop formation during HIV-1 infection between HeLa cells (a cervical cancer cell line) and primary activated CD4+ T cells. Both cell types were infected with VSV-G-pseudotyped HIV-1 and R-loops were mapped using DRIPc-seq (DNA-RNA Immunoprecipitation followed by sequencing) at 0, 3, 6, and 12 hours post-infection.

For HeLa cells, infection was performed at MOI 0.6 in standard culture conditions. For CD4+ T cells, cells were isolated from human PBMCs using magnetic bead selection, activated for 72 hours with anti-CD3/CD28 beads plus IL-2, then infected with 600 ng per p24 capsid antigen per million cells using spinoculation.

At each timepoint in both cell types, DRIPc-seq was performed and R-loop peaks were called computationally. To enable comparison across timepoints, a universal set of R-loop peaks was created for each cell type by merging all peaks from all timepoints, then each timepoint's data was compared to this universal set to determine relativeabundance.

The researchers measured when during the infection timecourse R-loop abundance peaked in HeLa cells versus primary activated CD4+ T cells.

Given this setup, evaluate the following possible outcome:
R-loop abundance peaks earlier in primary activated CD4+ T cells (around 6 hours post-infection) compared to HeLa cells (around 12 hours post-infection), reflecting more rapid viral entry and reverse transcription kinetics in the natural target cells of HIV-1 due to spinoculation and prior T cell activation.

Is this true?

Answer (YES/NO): NO